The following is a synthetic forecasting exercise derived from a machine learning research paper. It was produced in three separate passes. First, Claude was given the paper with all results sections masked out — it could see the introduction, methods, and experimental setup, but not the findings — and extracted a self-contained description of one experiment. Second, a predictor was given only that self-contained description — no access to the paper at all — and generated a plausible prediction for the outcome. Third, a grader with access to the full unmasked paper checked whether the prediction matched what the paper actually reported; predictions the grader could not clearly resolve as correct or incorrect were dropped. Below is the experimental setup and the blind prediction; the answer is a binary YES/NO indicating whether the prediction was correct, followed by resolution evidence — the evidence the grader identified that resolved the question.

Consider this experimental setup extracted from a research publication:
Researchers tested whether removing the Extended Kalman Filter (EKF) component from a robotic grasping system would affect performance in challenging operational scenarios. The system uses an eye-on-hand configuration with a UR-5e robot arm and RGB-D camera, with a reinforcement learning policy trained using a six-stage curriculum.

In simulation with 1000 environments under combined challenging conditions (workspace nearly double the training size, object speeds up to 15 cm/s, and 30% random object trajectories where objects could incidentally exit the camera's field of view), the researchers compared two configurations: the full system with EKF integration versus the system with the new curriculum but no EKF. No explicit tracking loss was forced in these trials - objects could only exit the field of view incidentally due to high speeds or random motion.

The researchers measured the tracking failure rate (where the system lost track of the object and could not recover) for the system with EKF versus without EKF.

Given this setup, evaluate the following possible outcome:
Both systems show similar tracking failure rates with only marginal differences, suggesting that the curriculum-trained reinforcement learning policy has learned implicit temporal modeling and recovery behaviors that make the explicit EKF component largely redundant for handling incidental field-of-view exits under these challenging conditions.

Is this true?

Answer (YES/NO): NO